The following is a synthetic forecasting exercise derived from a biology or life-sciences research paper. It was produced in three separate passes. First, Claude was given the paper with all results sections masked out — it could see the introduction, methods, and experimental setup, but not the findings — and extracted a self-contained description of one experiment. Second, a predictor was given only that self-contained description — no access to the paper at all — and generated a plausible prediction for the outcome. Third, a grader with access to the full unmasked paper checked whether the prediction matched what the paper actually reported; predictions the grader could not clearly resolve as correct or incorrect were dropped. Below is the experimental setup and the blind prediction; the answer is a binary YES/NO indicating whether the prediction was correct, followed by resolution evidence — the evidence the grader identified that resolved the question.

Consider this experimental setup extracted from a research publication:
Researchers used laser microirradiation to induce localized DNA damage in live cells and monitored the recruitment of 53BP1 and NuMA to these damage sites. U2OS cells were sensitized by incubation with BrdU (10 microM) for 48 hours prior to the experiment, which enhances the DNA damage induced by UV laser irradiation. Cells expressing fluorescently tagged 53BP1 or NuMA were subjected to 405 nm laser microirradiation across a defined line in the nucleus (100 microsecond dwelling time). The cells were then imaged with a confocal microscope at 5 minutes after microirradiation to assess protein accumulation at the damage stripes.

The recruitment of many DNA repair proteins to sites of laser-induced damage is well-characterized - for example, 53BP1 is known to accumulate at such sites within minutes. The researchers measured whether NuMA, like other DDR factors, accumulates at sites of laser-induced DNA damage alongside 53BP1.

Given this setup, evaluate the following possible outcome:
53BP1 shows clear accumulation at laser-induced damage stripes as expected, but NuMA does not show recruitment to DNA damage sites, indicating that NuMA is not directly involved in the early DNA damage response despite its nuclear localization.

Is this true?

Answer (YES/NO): NO